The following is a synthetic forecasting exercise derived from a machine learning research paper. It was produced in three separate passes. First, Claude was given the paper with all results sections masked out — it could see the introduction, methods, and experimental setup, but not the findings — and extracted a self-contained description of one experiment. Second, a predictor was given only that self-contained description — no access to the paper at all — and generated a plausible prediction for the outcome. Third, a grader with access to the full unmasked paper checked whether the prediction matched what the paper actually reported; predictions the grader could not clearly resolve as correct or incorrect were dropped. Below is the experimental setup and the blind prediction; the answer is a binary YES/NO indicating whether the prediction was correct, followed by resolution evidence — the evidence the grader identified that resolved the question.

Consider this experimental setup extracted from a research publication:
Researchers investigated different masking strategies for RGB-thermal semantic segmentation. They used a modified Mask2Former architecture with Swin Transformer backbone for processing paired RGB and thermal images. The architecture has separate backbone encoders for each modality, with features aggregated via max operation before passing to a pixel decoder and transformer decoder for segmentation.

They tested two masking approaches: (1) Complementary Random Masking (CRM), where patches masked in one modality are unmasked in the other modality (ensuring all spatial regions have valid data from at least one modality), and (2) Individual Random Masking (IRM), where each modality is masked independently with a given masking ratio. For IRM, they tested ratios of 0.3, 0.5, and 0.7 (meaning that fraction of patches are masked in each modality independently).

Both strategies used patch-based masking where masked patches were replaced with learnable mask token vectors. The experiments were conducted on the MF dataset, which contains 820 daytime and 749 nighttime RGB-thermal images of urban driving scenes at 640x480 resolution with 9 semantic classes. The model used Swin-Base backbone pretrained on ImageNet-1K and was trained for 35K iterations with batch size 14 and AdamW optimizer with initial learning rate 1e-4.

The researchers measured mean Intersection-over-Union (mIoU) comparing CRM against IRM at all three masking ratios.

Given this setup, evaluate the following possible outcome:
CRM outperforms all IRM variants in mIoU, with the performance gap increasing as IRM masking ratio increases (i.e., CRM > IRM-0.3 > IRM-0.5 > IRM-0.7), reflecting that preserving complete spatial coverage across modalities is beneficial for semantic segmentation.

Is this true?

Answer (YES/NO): YES